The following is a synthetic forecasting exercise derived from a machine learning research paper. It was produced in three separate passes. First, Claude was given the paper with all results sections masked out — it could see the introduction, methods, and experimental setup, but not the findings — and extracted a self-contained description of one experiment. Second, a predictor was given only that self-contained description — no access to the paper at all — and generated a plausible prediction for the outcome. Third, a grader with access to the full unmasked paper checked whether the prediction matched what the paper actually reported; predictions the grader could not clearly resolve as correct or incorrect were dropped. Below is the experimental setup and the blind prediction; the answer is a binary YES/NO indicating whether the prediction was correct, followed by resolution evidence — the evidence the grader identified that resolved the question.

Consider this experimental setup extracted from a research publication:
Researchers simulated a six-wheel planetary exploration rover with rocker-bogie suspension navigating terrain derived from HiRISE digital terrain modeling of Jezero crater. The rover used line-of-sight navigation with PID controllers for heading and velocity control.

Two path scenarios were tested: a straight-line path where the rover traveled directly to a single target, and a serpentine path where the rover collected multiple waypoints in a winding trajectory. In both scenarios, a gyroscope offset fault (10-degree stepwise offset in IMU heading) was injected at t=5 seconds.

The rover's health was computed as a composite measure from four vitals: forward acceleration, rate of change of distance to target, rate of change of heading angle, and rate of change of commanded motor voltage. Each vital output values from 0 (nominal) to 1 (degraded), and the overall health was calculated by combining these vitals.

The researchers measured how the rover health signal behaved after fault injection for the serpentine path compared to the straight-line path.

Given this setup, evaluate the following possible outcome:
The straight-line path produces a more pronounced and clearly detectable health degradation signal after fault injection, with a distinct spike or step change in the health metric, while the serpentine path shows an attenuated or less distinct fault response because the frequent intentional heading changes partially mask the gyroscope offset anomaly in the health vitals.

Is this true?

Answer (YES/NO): NO